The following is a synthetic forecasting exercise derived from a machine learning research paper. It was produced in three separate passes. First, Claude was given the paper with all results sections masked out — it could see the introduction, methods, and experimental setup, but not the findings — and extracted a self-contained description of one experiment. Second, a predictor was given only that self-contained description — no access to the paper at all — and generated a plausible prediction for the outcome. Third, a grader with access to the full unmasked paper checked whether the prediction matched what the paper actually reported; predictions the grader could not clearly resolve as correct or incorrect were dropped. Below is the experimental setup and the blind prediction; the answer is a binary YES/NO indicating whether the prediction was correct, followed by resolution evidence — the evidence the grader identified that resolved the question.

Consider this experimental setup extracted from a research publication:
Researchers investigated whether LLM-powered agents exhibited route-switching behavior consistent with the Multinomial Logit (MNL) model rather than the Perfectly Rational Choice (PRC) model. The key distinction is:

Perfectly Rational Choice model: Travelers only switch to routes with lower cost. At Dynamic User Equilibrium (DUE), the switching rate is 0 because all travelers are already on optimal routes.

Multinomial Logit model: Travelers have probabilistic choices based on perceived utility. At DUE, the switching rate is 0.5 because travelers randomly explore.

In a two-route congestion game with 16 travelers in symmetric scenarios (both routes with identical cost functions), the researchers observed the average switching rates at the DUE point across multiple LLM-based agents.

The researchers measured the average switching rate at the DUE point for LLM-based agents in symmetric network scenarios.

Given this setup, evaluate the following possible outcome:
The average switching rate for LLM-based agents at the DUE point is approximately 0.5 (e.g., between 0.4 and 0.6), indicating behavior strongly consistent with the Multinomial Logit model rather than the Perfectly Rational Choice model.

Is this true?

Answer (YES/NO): NO